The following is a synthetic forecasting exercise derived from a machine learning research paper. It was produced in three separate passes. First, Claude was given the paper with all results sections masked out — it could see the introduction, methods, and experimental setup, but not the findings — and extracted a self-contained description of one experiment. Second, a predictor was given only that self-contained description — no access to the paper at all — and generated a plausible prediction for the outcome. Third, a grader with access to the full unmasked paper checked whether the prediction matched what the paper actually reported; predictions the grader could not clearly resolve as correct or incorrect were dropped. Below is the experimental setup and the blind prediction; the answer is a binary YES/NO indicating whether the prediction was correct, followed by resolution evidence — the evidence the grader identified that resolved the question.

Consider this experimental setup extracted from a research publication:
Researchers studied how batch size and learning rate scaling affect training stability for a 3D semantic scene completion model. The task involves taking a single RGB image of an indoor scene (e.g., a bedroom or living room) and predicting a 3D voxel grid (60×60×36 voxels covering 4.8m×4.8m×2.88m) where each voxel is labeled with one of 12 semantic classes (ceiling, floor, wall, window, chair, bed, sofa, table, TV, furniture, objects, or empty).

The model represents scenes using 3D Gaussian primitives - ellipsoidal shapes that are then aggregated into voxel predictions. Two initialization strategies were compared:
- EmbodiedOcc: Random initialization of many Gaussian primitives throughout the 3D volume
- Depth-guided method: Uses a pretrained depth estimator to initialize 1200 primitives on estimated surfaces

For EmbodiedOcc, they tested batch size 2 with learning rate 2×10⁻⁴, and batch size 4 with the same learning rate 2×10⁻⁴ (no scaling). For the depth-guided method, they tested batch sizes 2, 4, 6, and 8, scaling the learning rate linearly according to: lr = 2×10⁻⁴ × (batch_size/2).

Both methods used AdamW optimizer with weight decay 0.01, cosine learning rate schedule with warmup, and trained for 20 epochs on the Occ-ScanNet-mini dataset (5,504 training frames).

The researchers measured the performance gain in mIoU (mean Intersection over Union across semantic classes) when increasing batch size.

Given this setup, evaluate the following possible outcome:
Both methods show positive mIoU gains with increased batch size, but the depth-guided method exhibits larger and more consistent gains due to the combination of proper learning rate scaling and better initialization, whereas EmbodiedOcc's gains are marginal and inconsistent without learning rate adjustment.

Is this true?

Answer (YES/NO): NO